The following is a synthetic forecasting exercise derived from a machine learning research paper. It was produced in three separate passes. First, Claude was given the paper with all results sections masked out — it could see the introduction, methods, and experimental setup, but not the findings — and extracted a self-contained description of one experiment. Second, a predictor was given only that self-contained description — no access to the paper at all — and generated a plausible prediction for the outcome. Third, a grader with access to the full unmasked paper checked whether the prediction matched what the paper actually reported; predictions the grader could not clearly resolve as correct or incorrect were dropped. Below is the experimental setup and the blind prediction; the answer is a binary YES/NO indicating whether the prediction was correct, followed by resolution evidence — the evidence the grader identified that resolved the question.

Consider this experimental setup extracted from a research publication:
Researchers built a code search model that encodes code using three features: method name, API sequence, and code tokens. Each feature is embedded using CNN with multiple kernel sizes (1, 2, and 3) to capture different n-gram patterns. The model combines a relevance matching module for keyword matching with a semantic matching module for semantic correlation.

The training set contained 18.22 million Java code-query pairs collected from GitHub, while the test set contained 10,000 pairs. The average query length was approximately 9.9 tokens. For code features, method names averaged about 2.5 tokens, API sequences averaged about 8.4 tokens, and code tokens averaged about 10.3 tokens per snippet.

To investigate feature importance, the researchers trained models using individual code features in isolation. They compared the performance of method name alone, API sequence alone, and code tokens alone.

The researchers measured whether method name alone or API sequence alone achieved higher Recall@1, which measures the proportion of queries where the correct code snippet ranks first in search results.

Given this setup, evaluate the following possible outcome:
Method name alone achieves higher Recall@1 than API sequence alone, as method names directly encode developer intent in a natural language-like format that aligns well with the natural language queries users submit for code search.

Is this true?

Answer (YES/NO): YES